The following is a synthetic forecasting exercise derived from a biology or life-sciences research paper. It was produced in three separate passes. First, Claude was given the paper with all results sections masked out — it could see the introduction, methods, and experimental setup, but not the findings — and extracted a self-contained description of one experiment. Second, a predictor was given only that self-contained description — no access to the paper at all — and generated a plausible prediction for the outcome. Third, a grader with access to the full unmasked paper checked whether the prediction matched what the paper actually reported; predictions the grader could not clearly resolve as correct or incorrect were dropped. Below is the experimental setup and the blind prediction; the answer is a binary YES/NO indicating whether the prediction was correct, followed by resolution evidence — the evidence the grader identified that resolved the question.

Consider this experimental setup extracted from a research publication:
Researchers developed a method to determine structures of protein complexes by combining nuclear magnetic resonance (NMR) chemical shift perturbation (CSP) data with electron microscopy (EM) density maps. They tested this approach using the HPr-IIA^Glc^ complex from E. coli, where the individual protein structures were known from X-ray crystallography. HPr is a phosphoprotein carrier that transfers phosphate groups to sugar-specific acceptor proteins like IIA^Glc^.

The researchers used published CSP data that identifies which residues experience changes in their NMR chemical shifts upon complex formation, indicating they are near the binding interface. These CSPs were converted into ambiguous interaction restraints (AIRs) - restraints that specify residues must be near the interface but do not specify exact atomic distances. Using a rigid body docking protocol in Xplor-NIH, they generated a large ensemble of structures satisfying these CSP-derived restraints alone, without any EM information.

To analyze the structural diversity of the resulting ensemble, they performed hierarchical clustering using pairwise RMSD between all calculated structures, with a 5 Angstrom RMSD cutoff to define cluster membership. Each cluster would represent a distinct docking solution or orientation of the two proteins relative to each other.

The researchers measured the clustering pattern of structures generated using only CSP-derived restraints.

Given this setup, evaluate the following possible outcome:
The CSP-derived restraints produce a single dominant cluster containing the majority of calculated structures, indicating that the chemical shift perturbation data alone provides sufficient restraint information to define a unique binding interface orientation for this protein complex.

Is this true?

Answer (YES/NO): NO